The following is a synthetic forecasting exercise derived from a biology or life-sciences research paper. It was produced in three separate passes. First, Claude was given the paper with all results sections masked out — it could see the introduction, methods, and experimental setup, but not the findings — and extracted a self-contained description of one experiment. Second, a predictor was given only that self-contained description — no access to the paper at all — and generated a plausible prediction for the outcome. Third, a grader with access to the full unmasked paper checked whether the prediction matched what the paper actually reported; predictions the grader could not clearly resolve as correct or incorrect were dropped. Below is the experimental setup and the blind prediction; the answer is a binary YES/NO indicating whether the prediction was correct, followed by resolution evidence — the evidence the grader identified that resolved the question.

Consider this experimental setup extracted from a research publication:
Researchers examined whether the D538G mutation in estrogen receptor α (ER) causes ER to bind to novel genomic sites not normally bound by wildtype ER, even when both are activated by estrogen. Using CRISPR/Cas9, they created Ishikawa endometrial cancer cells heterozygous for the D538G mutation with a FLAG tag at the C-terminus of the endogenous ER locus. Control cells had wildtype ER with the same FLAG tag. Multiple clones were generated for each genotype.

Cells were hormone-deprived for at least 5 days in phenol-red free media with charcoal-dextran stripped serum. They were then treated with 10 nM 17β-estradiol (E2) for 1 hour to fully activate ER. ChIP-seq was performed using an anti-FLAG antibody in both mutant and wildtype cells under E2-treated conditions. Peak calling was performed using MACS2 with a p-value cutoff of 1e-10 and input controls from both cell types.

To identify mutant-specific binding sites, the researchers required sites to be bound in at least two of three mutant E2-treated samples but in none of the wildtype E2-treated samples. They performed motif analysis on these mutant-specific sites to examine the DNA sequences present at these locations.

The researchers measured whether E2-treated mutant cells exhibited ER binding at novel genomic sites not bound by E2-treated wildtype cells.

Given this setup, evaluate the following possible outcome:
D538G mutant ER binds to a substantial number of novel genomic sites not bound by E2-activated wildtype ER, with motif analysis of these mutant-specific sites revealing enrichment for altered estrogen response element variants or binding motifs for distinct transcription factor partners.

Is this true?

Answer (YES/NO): YES